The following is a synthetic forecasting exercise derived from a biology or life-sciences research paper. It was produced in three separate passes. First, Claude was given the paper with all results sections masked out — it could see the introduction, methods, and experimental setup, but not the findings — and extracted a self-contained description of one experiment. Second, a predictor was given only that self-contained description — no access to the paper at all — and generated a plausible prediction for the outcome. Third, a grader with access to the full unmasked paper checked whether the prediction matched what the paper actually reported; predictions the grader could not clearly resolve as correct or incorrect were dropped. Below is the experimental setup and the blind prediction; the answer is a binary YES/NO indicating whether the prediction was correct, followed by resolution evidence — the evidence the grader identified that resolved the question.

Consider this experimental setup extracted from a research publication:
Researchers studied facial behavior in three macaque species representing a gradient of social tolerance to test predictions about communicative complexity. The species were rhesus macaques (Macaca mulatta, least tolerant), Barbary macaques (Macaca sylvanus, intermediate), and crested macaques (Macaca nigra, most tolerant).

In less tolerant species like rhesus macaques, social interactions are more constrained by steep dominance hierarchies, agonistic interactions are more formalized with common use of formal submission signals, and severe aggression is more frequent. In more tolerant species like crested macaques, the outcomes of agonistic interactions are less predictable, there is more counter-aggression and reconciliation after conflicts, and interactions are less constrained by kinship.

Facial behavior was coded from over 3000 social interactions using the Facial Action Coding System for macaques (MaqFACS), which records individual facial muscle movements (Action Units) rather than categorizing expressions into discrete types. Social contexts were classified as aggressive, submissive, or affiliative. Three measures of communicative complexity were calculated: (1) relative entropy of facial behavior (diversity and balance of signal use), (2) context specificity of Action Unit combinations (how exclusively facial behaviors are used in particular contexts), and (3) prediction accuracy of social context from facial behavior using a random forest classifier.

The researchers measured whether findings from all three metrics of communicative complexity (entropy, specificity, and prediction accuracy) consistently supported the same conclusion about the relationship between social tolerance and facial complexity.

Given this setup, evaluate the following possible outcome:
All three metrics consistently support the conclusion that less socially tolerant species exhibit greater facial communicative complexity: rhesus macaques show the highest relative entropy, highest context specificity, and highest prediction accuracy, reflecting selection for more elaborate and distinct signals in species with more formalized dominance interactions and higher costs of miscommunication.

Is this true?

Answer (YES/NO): NO